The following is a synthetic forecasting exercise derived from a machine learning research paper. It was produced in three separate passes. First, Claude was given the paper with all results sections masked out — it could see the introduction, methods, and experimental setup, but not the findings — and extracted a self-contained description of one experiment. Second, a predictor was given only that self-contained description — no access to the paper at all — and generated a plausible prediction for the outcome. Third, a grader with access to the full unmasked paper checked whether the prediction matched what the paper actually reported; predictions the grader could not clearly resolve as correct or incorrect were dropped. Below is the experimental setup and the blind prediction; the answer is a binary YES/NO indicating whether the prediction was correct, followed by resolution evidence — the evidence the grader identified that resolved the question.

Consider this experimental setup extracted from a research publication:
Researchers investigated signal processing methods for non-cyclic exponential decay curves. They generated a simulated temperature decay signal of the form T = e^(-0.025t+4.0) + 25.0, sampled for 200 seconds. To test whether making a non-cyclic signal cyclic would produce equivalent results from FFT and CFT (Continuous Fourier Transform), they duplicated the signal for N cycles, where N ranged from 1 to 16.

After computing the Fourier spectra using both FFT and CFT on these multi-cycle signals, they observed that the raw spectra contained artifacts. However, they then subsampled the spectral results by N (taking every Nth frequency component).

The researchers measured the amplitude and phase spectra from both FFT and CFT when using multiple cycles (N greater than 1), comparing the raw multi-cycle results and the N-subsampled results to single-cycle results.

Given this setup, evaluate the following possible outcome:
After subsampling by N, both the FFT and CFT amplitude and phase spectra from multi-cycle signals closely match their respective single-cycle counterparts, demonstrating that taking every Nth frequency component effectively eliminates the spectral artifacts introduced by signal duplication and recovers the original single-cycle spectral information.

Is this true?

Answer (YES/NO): YES